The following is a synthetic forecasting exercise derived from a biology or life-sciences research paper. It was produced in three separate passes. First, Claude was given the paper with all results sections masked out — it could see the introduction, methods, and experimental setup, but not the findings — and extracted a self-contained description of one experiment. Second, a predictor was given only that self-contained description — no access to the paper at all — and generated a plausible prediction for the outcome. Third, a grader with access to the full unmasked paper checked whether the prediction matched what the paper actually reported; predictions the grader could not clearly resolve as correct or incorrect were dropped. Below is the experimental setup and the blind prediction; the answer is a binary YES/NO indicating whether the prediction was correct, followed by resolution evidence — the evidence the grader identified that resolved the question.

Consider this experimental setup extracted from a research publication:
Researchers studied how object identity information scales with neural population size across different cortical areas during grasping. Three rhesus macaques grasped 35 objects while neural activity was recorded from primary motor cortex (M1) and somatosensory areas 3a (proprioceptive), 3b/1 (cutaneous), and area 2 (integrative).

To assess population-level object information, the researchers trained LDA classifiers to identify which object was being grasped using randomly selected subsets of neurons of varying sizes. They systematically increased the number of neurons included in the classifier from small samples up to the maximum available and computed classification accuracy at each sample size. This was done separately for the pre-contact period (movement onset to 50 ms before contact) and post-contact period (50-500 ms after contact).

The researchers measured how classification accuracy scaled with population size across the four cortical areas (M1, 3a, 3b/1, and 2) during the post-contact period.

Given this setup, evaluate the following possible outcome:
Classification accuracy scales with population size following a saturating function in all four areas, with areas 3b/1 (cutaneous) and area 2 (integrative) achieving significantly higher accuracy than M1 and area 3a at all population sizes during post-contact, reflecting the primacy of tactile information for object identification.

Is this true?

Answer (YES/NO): NO